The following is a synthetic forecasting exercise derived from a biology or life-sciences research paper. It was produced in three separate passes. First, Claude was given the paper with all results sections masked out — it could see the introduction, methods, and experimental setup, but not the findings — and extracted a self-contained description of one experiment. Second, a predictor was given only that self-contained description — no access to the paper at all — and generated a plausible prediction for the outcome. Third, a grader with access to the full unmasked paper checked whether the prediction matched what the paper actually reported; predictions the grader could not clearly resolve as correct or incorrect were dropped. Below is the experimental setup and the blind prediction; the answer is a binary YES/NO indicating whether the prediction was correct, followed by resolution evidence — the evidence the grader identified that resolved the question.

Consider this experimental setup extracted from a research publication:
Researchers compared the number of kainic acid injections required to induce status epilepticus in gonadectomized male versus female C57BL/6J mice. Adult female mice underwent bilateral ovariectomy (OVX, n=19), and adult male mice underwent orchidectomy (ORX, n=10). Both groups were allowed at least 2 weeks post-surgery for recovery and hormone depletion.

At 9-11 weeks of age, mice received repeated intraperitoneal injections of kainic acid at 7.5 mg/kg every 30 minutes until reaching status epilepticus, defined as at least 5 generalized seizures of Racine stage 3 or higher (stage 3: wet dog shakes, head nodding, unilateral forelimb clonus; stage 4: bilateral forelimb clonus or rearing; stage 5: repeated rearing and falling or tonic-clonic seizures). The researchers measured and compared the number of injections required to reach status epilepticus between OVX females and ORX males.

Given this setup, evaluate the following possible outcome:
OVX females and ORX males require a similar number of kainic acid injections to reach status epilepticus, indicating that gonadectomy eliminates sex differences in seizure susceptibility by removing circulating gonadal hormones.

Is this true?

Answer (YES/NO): YES